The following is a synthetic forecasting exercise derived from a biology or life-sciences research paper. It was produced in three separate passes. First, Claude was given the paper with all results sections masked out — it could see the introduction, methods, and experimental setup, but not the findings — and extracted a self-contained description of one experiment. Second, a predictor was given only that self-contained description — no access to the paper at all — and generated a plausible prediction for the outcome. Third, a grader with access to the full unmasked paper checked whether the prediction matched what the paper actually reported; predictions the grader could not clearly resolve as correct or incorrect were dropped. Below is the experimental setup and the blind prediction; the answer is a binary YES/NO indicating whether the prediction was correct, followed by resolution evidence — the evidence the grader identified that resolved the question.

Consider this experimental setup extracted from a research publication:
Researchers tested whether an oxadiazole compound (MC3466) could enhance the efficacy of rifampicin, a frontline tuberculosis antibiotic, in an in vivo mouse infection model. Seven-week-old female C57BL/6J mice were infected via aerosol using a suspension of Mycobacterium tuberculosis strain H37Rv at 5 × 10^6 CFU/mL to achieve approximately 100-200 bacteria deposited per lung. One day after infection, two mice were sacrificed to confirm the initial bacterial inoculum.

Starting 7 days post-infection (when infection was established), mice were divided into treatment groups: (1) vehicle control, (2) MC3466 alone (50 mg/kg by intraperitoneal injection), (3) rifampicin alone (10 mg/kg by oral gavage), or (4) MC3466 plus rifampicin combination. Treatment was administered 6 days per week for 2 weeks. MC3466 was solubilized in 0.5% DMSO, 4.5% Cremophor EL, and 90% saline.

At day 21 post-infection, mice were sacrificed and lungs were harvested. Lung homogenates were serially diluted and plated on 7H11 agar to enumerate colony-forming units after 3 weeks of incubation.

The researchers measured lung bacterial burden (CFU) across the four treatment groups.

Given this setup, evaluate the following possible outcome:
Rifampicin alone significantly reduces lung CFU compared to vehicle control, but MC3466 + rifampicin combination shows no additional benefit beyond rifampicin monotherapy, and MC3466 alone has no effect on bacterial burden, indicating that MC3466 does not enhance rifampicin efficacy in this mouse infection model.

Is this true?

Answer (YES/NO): NO